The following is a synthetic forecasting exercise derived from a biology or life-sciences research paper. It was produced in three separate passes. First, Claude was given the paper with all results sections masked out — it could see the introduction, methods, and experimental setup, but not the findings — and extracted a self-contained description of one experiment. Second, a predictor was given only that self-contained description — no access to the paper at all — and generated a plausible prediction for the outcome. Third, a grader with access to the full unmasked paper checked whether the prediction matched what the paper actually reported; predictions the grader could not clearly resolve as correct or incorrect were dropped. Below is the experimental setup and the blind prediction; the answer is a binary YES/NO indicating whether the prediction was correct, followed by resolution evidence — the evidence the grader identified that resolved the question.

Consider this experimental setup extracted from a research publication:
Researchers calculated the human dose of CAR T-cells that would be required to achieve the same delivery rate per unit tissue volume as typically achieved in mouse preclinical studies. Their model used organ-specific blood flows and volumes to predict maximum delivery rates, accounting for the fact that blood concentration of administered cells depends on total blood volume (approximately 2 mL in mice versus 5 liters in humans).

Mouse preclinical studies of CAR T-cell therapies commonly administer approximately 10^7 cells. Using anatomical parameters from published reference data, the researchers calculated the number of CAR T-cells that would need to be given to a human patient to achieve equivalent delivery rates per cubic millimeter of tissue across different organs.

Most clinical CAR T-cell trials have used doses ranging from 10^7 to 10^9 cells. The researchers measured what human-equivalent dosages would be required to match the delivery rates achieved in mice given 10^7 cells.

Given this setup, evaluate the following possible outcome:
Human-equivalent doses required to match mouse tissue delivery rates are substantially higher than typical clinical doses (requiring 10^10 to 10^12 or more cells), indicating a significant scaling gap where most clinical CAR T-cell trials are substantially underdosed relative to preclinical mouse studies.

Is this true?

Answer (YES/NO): NO